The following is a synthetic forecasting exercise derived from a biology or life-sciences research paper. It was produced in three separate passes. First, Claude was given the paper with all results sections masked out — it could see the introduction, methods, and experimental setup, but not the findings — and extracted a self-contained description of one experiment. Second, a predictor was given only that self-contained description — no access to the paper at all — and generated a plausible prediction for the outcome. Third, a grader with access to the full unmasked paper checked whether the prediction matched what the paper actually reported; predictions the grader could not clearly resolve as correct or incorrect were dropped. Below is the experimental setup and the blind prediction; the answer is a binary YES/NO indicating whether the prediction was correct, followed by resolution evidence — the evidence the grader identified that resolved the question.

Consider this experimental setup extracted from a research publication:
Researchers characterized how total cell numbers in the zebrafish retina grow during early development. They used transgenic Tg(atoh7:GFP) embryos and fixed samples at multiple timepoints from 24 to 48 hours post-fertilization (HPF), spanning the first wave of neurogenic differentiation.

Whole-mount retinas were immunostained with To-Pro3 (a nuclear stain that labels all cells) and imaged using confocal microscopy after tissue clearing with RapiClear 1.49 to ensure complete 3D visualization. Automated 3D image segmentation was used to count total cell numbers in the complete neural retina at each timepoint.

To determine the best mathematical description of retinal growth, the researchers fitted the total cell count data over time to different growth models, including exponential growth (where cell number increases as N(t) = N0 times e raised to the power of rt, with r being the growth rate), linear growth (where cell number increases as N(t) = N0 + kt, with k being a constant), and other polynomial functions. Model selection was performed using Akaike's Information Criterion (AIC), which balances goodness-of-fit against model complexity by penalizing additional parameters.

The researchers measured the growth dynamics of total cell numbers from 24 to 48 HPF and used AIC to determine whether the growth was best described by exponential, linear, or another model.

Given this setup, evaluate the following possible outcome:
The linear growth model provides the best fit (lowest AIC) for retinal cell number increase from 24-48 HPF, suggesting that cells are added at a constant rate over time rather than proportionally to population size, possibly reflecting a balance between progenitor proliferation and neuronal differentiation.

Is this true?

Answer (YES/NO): NO